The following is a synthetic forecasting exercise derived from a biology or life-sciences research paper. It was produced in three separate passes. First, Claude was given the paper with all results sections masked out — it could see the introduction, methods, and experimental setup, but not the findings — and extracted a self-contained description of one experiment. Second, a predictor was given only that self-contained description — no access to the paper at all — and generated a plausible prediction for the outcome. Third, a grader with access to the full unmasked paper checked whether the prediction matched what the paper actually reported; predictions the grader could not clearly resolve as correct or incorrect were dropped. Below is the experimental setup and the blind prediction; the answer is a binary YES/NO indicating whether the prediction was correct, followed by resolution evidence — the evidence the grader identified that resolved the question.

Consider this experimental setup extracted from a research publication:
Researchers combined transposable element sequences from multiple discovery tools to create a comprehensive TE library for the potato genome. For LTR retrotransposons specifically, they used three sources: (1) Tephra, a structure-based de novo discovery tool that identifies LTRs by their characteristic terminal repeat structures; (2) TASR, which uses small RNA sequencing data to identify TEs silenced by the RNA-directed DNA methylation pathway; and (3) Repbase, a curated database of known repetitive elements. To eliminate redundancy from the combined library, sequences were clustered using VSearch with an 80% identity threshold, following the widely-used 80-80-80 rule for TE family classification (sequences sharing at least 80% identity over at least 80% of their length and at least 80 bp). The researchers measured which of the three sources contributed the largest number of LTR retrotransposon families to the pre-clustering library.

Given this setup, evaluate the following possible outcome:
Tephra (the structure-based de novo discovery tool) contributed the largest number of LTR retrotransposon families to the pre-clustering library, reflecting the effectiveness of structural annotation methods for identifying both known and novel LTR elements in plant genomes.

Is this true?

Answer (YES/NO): YES